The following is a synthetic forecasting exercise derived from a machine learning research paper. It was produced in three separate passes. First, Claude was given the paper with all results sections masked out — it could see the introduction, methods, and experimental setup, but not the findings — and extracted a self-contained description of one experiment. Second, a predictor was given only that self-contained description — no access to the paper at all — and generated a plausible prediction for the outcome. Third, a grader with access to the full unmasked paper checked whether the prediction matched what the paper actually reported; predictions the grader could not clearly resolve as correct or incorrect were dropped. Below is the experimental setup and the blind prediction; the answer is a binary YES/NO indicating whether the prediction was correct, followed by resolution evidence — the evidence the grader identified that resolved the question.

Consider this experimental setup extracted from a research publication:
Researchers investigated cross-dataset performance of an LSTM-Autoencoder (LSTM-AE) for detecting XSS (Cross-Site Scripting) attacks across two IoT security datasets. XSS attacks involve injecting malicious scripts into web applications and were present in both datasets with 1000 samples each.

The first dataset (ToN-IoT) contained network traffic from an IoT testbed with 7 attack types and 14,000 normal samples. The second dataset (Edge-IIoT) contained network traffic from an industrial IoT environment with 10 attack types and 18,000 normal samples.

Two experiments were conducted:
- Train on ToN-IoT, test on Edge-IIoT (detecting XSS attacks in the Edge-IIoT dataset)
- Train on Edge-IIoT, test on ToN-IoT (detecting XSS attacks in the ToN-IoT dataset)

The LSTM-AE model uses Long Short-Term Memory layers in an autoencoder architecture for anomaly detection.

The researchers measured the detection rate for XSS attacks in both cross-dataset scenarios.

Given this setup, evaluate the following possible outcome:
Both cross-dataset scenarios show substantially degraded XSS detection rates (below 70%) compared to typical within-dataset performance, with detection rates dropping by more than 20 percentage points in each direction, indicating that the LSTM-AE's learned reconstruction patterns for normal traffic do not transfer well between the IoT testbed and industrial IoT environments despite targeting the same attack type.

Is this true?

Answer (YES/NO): NO